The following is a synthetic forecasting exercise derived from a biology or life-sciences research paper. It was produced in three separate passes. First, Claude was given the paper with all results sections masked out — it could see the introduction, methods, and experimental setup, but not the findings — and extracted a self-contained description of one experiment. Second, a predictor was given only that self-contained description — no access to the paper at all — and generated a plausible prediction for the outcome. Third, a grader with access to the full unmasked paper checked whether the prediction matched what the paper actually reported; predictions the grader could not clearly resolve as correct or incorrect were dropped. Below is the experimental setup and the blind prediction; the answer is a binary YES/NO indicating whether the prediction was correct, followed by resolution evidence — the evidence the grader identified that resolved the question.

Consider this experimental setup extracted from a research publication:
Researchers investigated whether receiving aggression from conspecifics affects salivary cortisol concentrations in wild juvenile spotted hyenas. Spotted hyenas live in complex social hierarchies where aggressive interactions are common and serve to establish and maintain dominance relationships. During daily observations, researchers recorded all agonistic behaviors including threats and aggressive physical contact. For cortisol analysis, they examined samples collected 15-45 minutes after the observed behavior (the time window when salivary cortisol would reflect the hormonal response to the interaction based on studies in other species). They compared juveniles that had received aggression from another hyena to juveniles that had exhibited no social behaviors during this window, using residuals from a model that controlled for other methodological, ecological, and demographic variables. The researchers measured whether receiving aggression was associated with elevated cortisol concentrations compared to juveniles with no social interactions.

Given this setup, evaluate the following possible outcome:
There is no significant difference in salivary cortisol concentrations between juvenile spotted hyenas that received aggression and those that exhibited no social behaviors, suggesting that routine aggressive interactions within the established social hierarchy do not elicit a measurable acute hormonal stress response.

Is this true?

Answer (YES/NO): YES